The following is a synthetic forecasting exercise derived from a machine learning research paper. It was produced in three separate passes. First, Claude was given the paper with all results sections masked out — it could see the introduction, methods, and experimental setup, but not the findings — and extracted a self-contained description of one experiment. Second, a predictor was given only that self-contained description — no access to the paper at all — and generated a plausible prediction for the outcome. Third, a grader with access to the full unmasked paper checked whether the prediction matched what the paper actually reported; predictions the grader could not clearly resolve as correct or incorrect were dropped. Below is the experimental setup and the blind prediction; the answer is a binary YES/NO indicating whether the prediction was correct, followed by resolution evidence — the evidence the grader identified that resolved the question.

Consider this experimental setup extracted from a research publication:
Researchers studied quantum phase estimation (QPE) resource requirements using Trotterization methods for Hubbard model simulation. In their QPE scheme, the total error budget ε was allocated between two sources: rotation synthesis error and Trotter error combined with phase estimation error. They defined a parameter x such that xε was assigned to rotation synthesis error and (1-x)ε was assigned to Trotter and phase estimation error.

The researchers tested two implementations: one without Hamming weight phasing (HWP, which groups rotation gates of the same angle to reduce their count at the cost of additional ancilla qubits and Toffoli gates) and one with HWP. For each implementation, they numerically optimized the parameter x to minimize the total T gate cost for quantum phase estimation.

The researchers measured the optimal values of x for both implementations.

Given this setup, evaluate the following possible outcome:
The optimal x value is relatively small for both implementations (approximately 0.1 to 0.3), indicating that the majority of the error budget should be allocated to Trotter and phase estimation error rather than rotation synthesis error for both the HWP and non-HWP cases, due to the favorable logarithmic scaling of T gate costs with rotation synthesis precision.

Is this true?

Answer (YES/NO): NO